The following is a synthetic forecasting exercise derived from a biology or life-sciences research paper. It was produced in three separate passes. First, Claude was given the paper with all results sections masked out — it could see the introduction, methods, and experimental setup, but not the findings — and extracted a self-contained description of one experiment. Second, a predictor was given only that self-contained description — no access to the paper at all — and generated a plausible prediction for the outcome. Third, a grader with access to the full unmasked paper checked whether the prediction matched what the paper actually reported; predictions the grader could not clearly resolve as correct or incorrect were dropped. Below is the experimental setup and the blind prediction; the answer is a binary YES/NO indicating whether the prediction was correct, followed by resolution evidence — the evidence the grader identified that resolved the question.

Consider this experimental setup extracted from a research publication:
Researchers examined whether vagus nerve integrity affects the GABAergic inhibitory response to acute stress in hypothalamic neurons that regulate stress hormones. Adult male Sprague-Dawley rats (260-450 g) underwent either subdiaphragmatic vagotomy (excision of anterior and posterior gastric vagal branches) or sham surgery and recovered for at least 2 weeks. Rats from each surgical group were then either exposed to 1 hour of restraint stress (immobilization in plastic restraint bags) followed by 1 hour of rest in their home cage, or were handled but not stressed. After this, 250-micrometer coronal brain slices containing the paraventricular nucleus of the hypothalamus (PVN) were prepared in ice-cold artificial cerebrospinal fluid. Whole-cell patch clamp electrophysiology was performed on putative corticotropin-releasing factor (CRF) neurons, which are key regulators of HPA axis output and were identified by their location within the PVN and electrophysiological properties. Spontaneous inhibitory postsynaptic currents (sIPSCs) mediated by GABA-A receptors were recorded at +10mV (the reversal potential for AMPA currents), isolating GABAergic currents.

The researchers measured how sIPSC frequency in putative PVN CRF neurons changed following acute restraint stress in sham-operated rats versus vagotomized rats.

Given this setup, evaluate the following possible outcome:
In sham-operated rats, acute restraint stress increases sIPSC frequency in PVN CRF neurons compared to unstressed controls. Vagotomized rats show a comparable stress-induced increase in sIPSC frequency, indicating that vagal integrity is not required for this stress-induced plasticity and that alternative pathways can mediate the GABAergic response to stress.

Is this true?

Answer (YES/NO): NO